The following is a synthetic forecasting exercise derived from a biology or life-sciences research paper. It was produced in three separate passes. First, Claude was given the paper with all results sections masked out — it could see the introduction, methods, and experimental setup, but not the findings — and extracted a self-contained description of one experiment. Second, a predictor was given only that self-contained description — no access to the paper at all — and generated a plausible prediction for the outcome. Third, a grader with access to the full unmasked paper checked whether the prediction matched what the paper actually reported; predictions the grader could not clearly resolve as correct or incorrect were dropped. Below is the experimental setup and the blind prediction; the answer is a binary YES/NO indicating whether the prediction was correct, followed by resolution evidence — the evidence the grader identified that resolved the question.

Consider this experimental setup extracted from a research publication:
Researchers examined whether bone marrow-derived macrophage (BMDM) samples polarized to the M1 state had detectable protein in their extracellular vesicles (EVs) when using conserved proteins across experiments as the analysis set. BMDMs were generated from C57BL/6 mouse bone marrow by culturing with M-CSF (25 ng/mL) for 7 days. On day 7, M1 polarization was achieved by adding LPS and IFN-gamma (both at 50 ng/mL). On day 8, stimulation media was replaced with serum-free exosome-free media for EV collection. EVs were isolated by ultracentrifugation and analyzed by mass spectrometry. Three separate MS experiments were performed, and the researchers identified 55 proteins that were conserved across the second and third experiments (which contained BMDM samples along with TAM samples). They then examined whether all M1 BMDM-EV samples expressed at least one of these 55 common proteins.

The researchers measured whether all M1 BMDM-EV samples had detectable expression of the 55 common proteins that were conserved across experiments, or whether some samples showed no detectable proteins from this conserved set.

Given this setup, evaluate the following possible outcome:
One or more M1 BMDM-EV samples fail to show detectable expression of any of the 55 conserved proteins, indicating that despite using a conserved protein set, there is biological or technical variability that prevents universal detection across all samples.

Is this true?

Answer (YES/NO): YES